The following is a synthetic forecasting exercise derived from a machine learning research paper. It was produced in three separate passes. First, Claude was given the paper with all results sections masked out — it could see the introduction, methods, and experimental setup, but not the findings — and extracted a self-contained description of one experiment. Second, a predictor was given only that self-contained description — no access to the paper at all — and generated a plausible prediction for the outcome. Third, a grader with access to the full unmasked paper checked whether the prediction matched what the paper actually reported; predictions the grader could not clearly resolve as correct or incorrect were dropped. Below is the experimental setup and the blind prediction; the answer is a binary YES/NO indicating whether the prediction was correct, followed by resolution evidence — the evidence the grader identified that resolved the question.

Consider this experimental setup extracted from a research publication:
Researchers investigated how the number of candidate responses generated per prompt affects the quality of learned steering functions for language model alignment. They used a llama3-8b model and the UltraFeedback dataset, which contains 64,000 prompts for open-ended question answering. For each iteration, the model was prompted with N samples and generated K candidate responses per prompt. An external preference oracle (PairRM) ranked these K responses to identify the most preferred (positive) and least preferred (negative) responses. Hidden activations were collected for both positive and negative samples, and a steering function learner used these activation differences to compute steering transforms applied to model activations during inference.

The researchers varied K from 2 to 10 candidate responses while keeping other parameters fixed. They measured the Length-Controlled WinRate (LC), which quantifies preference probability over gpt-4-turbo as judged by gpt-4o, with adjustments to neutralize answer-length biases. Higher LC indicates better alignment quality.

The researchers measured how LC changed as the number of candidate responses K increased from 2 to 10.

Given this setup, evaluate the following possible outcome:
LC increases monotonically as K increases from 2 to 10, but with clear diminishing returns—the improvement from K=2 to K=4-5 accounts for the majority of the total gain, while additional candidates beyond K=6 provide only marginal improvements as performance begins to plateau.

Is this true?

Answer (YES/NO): NO